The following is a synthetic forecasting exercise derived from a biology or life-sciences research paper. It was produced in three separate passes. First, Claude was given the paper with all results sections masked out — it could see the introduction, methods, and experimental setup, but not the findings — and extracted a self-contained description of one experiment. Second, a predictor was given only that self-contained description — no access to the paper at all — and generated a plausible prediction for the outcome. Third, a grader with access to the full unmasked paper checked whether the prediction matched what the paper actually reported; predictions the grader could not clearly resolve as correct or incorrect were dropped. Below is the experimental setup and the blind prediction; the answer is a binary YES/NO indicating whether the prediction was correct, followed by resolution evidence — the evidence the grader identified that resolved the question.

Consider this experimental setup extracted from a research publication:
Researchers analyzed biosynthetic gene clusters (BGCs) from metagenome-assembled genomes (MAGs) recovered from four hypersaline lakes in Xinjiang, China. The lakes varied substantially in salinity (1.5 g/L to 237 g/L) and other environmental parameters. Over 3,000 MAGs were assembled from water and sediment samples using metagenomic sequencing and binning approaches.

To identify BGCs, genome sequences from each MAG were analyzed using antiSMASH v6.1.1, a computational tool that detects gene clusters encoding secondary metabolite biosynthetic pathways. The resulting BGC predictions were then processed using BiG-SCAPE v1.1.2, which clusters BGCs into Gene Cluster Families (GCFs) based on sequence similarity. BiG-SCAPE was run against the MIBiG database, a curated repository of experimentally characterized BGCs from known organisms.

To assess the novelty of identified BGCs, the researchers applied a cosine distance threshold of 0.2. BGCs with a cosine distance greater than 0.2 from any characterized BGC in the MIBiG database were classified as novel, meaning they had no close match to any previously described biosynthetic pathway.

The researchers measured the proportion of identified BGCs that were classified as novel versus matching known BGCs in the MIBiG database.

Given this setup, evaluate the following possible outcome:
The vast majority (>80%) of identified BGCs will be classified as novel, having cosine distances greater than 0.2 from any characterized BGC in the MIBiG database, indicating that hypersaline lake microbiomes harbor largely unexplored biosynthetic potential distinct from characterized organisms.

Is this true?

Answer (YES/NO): YES